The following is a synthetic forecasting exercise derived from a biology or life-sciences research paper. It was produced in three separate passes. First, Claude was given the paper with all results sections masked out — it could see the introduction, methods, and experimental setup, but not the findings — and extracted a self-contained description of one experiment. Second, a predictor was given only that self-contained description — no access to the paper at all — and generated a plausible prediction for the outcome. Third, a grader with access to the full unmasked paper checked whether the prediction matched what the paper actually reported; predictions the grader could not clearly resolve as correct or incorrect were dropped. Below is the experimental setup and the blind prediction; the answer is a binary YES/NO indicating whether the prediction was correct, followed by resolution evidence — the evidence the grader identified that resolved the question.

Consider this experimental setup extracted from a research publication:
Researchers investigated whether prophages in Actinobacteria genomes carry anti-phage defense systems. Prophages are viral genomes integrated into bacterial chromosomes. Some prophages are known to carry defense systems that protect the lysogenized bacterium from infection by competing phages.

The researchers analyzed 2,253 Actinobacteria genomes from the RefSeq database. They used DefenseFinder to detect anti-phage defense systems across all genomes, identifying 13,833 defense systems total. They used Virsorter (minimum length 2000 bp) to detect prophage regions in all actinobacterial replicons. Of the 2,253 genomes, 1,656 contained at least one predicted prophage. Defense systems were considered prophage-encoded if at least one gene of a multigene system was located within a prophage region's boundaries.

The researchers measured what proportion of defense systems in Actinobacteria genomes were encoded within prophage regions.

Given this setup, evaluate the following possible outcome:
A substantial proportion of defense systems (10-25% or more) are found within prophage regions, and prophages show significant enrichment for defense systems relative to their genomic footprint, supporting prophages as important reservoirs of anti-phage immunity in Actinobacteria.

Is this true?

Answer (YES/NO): NO